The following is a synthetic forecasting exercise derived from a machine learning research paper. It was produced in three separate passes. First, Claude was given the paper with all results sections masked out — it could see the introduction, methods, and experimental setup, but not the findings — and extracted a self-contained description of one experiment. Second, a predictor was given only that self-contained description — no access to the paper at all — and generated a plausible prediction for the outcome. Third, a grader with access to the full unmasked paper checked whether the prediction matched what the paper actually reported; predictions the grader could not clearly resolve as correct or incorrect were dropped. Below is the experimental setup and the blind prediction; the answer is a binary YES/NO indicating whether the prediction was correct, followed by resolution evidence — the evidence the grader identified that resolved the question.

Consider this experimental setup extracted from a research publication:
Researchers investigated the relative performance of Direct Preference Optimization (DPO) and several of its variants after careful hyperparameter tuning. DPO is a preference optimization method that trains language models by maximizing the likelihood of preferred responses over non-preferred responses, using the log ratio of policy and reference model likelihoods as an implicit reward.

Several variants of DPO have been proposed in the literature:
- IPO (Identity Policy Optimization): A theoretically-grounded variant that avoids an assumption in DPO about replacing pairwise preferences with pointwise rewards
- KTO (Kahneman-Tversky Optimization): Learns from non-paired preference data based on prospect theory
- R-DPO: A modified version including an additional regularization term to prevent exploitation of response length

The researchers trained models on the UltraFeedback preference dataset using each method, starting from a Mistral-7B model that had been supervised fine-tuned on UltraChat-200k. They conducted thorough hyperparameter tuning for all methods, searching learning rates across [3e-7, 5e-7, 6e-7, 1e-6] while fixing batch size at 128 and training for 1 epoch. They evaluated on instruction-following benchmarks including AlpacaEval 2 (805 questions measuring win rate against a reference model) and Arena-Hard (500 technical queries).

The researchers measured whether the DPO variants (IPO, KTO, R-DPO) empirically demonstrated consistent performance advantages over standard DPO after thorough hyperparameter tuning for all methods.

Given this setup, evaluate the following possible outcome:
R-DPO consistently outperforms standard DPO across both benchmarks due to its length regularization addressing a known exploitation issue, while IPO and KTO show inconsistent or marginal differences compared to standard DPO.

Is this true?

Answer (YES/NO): NO